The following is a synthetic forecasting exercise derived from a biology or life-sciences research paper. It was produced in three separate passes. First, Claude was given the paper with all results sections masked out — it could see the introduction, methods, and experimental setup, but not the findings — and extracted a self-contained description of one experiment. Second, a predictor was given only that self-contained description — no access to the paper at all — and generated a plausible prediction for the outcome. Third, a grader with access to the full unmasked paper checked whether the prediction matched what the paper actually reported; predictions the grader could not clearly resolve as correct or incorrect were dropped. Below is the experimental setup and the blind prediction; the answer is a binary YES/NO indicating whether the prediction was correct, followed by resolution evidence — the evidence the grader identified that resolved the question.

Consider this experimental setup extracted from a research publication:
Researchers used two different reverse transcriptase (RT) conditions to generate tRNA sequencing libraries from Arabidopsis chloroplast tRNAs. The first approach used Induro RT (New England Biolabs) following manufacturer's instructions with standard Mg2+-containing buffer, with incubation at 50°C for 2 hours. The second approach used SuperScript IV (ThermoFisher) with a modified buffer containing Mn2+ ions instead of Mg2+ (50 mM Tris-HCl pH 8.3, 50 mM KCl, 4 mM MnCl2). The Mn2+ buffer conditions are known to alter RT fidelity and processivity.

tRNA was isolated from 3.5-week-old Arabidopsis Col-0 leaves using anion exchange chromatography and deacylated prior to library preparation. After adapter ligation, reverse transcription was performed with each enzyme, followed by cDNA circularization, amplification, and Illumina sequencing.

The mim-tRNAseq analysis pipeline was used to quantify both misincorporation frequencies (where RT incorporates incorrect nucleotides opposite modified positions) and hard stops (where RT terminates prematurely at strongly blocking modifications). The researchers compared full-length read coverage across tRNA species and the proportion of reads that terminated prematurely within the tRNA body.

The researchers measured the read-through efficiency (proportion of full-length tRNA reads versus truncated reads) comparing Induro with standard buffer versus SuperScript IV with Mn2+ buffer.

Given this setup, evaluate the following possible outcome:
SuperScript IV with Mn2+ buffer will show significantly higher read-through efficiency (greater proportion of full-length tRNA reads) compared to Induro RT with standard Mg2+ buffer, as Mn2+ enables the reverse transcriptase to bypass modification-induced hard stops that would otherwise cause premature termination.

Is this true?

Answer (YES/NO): YES